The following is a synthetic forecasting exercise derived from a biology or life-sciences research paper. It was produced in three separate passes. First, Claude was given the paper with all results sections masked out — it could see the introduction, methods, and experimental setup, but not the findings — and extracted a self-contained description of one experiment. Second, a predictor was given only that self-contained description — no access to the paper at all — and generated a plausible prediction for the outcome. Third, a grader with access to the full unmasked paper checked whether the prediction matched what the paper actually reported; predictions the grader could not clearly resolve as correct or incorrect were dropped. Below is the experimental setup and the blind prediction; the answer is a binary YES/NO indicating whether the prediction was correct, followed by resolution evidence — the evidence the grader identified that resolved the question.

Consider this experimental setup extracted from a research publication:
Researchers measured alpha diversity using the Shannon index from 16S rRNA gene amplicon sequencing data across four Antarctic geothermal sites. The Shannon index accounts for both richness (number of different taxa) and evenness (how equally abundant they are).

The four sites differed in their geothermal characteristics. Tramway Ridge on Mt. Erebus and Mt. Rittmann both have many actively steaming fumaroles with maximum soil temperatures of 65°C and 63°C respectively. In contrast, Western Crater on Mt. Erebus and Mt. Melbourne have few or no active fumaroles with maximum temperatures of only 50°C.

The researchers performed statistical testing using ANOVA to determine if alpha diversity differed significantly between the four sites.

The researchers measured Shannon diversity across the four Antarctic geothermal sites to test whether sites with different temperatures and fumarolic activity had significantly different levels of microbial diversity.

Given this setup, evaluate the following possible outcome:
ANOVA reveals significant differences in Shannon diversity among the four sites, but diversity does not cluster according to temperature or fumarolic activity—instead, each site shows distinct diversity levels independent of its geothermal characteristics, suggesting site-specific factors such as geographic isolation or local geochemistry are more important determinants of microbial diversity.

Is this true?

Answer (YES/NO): NO